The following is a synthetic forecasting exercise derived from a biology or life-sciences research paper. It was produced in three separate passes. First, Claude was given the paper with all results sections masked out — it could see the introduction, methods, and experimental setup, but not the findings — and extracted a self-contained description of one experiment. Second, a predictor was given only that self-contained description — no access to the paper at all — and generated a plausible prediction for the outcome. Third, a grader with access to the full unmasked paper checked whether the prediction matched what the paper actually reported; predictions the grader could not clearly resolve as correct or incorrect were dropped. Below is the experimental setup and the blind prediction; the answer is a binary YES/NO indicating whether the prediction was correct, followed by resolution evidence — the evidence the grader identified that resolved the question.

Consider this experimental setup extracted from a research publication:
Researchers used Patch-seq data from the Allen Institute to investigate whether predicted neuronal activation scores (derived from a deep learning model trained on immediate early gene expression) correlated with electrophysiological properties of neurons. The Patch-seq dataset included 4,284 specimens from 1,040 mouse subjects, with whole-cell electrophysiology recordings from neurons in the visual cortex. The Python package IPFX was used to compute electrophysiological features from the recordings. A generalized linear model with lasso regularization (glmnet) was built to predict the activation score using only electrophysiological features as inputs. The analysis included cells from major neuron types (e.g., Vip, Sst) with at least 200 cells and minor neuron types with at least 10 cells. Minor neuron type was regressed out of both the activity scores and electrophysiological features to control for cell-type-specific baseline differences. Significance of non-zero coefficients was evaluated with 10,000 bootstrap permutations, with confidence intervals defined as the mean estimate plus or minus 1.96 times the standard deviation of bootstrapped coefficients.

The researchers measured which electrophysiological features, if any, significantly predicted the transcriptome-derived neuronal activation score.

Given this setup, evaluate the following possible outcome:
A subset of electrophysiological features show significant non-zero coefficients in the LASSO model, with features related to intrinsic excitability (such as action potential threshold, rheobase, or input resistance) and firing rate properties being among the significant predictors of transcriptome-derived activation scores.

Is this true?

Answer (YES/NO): NO